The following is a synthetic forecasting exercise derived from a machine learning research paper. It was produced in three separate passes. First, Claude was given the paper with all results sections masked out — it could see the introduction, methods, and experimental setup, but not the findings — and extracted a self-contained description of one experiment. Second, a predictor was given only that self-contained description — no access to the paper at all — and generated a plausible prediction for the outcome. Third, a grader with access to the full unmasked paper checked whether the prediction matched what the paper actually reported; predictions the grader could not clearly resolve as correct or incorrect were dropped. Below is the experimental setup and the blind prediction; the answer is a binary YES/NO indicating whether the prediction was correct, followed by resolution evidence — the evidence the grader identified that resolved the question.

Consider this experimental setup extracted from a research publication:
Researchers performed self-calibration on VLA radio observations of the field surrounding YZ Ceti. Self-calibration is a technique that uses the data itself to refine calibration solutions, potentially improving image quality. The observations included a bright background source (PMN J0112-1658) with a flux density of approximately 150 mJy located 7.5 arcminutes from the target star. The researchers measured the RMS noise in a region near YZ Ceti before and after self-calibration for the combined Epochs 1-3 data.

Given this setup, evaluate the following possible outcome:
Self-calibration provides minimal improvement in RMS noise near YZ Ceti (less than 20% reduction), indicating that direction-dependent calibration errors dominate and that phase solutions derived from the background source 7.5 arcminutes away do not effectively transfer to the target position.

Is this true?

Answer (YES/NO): NO